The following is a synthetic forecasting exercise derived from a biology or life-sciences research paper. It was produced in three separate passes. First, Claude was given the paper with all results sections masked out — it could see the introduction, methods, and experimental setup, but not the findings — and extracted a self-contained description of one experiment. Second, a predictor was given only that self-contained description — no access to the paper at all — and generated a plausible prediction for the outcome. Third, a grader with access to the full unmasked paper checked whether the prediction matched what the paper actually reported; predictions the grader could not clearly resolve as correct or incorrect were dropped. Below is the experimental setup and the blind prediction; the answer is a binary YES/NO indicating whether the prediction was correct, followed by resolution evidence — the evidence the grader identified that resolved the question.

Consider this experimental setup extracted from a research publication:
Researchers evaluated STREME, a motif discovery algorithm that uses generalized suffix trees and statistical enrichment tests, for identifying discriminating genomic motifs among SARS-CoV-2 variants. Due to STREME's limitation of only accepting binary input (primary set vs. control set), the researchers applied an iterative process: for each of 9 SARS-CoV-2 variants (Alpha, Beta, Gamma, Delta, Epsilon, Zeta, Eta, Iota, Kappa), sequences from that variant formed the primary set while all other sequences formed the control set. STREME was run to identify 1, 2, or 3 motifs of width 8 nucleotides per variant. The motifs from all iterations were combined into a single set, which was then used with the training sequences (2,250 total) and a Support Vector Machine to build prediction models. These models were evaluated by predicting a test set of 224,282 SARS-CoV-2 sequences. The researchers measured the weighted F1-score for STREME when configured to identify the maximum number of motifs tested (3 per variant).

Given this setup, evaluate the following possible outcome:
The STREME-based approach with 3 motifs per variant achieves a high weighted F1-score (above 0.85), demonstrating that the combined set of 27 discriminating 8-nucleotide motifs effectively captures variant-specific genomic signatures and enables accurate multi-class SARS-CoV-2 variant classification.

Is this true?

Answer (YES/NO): NO